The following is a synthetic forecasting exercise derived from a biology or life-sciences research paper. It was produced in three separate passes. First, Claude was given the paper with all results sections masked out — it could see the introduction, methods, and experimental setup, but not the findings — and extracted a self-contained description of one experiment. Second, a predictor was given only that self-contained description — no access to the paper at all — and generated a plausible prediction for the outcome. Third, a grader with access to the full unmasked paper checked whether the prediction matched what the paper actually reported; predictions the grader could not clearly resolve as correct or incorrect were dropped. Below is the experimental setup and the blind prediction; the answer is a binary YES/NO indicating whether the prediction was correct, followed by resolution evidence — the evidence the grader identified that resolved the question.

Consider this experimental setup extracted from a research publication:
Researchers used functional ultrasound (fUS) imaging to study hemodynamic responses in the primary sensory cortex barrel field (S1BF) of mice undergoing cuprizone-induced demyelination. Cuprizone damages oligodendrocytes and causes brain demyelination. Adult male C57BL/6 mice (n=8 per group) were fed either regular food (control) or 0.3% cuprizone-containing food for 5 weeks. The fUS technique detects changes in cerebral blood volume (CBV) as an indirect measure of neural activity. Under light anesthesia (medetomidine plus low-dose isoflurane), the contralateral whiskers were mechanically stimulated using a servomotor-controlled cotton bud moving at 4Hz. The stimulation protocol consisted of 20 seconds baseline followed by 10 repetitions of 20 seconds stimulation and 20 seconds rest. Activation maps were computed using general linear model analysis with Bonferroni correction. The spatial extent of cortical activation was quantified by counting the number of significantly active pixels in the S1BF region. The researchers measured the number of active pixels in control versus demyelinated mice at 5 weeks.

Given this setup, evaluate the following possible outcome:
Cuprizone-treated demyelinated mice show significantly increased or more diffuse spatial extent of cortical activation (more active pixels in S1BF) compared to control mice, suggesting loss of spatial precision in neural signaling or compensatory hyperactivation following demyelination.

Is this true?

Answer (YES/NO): YES